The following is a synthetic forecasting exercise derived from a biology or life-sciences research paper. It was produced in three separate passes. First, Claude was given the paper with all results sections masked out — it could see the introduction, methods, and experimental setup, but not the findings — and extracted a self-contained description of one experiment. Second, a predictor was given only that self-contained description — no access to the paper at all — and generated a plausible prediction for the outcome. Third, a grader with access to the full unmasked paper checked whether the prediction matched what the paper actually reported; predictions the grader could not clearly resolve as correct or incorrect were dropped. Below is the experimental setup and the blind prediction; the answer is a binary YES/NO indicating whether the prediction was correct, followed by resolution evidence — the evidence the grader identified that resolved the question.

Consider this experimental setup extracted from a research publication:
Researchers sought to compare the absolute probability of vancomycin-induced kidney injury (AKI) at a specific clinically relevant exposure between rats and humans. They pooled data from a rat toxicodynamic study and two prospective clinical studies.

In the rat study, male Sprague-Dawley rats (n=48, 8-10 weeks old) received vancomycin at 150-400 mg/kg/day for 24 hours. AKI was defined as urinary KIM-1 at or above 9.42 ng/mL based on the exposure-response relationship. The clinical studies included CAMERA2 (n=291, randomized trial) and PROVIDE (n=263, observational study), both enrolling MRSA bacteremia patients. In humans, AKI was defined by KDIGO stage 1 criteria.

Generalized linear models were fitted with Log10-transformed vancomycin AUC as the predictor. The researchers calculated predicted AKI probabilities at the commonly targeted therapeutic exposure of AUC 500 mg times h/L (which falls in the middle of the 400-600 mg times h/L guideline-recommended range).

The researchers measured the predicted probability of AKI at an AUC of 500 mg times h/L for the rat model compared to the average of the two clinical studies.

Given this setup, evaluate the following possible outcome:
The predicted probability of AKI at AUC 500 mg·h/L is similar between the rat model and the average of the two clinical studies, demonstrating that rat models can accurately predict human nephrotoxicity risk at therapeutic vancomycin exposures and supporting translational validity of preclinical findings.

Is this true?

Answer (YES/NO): NO